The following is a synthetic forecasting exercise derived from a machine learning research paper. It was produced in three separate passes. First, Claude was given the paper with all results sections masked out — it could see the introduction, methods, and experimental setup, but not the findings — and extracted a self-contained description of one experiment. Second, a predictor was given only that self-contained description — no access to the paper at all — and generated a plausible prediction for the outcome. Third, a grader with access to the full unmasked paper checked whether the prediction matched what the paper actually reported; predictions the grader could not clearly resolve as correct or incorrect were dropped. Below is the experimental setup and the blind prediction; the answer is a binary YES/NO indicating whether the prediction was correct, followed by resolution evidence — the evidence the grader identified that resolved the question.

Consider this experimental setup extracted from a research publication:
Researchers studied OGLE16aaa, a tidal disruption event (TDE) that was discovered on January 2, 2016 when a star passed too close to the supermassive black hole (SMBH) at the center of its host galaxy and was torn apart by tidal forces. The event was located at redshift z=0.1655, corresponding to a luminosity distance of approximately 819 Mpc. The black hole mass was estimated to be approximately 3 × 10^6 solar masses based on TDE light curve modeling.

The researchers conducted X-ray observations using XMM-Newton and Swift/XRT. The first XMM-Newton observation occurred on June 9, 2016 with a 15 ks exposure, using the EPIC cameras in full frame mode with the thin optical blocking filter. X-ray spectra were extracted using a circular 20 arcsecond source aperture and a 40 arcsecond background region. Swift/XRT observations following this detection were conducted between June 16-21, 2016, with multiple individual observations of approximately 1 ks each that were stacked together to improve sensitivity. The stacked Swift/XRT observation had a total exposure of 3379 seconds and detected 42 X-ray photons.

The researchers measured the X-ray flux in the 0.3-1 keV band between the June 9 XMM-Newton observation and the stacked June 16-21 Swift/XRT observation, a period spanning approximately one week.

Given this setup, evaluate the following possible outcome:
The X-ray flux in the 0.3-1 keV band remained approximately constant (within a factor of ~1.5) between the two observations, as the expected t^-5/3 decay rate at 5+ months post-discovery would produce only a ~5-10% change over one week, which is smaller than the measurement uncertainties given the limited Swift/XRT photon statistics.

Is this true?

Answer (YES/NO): NO